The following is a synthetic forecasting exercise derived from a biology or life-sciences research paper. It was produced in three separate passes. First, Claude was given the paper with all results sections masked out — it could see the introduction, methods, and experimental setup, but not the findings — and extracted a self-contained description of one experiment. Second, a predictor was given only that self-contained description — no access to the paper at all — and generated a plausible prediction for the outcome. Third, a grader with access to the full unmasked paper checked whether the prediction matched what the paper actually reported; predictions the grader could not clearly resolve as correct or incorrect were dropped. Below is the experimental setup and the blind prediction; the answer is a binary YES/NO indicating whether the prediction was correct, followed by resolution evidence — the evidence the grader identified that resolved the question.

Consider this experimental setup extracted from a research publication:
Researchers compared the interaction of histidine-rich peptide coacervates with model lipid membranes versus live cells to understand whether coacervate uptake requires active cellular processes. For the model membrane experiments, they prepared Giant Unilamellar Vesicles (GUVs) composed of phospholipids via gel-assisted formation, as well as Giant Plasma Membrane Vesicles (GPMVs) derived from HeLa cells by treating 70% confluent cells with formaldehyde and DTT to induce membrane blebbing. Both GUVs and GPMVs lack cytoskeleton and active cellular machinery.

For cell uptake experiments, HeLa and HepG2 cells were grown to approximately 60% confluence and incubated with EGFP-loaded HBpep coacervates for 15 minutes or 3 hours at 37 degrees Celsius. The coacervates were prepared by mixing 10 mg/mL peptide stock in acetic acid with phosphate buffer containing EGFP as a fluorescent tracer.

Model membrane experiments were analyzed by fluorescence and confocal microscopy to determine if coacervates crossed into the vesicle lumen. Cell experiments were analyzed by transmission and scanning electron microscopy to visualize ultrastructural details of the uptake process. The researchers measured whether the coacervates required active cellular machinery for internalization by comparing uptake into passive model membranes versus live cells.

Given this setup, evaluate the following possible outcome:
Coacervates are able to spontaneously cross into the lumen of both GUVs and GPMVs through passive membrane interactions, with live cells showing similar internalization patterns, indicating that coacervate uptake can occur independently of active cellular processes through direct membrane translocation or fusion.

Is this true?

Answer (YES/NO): NO